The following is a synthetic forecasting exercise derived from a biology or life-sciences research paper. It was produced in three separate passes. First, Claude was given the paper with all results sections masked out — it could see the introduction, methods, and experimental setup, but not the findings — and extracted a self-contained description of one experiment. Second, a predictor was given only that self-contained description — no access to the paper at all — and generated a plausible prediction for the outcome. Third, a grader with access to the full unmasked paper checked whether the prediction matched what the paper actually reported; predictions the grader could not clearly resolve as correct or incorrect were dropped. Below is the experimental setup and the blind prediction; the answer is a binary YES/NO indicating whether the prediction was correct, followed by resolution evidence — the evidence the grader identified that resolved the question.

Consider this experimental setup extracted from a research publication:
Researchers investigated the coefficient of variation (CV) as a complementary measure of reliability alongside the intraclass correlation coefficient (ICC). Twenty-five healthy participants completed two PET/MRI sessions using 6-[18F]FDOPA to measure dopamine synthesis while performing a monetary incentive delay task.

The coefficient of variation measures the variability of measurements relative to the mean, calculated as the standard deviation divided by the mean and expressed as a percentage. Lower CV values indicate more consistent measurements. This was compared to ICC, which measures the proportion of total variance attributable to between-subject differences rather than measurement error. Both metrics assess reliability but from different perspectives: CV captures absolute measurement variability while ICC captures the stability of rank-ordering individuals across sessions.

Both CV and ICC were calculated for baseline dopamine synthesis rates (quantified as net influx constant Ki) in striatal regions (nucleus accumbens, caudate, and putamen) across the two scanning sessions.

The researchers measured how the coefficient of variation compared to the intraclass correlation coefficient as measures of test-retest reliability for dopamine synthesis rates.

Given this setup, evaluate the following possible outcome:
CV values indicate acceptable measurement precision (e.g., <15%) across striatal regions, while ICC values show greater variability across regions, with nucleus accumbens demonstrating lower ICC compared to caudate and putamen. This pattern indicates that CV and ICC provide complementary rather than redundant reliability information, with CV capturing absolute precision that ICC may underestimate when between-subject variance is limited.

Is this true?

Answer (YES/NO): NO